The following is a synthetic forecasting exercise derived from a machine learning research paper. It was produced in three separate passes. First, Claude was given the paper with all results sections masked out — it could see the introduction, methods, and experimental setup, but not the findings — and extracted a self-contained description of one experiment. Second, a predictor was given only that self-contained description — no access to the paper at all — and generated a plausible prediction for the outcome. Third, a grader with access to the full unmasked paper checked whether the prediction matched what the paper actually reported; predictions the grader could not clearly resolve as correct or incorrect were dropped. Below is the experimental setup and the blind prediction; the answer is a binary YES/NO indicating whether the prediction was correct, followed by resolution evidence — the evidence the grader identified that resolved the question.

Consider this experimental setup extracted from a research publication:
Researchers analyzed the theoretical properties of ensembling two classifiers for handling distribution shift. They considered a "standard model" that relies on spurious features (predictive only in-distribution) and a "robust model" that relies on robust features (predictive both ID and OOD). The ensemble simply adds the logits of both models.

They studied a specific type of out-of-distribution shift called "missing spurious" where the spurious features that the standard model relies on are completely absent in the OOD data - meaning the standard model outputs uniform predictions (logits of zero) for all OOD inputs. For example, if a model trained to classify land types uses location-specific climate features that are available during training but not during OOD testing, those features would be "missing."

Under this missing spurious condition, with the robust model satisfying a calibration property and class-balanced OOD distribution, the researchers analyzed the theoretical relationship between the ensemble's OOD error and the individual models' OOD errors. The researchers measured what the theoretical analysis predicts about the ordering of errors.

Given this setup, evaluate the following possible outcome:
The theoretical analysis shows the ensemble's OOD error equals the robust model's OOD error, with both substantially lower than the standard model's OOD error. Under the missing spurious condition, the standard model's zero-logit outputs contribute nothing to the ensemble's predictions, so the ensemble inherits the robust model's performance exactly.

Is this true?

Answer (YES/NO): YES